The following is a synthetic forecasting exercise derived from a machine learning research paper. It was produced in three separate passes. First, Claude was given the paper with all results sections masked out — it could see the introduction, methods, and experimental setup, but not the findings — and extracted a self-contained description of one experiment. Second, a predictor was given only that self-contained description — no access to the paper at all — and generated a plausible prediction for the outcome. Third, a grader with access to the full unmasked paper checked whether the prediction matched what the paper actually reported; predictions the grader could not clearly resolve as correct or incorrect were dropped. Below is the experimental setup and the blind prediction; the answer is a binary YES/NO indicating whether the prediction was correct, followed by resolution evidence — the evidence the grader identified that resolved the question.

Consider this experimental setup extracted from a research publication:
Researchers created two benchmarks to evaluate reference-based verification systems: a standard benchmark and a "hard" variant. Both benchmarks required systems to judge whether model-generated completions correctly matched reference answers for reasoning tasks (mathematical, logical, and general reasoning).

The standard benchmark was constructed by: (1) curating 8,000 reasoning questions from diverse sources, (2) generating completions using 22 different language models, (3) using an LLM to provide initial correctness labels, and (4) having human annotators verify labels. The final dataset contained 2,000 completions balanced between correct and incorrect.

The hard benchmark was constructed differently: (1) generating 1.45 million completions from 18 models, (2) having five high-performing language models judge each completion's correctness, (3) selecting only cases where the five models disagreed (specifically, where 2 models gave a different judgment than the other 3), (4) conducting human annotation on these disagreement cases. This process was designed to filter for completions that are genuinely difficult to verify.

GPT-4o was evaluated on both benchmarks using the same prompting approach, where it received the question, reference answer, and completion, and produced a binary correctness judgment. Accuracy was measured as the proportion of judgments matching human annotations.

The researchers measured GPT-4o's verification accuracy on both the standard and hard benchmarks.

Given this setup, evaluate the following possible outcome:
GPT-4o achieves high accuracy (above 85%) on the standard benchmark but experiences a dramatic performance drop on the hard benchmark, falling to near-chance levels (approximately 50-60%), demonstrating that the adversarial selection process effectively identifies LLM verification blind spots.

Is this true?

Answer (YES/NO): NO